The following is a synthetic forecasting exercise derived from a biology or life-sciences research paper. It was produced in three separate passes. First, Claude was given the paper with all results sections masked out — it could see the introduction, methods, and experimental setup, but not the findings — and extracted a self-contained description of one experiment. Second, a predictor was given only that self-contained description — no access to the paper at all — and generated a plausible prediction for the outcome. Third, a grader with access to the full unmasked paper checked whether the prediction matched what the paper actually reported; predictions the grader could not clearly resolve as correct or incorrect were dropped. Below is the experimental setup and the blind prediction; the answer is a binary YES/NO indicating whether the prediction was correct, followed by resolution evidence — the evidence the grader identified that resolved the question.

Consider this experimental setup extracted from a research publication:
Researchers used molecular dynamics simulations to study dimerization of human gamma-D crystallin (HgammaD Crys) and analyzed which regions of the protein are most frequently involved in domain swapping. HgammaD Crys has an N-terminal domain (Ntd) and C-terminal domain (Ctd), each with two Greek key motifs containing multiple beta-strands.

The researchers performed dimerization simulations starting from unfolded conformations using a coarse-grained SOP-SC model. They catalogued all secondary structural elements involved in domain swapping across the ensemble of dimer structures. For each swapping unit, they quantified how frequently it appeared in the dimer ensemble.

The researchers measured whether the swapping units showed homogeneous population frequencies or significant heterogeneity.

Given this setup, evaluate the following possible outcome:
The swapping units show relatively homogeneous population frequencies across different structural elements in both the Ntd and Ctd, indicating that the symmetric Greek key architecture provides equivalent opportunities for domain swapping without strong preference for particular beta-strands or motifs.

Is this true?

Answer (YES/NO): NO